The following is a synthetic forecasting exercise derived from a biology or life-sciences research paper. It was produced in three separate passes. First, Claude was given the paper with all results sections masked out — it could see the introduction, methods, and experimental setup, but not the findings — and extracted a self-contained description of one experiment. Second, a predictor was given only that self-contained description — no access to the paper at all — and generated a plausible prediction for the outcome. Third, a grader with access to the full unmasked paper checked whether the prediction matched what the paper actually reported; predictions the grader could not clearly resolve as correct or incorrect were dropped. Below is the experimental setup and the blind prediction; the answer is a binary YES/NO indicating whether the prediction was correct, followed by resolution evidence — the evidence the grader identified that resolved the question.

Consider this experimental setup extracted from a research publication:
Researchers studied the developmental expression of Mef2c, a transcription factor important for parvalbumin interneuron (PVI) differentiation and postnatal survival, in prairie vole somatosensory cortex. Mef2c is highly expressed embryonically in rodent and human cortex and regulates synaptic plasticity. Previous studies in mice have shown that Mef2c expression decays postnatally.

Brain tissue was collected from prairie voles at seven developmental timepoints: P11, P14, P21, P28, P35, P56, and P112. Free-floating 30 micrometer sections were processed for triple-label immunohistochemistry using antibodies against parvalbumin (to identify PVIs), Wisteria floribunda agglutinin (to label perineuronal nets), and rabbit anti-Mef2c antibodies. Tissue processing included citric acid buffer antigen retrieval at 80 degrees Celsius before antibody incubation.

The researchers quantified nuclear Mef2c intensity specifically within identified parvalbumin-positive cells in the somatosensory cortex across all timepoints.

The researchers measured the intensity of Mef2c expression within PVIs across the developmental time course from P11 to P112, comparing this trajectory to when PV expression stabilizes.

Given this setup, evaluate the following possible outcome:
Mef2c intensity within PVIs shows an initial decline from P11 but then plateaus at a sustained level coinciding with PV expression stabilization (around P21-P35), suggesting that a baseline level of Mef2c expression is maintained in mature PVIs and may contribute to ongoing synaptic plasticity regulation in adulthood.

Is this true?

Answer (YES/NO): NO